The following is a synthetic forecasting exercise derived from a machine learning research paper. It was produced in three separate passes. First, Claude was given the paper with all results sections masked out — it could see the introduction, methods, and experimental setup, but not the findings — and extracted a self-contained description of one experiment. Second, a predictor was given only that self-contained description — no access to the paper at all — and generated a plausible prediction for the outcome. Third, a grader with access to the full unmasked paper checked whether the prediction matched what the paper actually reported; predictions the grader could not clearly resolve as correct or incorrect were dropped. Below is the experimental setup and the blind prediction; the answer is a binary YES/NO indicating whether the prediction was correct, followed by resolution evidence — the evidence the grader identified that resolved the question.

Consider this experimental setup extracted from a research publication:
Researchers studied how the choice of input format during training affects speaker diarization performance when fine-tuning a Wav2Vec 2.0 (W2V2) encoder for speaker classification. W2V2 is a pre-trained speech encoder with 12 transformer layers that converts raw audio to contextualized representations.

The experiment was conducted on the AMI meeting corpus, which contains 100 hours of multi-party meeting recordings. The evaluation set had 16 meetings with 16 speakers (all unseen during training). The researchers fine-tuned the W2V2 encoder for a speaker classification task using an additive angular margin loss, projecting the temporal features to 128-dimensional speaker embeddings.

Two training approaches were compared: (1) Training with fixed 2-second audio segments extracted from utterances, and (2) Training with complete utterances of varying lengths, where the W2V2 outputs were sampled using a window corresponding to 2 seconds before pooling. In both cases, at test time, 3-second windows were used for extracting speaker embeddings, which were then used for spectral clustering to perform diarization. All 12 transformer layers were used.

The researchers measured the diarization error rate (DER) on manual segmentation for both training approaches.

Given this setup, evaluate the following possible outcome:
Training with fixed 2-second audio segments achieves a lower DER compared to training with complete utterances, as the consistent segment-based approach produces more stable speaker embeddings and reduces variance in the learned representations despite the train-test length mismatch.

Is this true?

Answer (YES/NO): NO